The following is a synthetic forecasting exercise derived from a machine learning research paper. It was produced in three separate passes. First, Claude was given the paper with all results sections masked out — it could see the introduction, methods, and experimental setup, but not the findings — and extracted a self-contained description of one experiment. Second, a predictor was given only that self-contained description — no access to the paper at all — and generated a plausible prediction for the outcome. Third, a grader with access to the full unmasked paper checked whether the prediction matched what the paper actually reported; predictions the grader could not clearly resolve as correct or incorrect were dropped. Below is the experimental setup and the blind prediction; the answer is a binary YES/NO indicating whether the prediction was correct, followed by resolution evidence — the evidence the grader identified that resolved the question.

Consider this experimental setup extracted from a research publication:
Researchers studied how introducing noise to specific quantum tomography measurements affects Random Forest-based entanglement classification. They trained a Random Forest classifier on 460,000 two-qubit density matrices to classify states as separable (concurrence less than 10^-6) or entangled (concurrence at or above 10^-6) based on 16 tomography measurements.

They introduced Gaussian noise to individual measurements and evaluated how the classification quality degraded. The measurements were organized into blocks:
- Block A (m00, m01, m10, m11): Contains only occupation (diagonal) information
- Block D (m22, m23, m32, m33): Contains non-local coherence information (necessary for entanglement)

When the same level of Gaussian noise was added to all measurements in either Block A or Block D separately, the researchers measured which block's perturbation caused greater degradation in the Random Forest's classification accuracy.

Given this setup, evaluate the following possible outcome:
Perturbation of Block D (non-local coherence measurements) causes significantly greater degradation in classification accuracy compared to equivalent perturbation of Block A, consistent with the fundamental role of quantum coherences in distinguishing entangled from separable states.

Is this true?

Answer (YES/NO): NO